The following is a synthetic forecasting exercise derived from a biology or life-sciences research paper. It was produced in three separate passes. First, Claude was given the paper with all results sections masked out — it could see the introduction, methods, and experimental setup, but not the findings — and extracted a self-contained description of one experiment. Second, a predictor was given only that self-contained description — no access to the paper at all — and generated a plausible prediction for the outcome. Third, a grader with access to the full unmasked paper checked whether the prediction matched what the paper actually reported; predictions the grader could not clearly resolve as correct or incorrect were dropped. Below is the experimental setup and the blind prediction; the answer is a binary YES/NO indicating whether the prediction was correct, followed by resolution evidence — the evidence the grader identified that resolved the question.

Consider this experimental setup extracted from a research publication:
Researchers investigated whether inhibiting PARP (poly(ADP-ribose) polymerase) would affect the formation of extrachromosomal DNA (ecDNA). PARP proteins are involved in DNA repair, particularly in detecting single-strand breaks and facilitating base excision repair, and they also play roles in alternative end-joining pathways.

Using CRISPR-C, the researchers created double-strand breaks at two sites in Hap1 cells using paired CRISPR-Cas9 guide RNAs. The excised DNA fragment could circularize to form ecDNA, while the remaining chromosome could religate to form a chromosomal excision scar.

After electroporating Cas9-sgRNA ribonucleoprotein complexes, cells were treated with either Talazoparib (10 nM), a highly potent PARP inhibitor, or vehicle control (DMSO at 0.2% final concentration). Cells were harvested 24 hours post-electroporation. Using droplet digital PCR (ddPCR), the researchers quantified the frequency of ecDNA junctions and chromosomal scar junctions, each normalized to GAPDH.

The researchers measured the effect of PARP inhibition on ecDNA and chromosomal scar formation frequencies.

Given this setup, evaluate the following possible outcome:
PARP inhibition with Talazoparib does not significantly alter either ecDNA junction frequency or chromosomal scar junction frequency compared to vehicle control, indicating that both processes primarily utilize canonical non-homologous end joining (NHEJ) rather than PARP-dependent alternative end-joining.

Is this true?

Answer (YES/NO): YES